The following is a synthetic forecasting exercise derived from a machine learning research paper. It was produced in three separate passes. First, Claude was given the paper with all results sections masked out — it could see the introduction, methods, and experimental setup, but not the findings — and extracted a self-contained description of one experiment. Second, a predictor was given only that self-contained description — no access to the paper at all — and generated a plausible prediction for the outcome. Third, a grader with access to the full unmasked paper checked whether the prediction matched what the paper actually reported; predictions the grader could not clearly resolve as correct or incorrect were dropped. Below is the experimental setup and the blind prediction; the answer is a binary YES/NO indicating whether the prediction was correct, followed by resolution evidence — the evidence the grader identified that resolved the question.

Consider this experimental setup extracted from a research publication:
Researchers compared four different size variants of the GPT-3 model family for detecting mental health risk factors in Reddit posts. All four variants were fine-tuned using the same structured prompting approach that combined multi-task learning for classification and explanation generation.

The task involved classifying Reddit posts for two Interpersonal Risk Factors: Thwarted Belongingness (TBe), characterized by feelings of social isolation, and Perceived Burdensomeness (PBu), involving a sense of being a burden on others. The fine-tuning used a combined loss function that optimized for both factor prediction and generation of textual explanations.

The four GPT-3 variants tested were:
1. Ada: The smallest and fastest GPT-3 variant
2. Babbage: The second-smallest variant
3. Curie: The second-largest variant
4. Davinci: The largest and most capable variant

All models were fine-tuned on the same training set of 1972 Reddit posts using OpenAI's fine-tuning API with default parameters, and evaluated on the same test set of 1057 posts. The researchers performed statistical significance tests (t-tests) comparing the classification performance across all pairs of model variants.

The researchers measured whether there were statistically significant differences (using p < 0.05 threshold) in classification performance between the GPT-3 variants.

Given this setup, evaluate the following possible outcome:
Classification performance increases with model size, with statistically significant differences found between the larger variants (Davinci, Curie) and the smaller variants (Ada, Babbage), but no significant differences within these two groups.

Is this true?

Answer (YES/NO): NO